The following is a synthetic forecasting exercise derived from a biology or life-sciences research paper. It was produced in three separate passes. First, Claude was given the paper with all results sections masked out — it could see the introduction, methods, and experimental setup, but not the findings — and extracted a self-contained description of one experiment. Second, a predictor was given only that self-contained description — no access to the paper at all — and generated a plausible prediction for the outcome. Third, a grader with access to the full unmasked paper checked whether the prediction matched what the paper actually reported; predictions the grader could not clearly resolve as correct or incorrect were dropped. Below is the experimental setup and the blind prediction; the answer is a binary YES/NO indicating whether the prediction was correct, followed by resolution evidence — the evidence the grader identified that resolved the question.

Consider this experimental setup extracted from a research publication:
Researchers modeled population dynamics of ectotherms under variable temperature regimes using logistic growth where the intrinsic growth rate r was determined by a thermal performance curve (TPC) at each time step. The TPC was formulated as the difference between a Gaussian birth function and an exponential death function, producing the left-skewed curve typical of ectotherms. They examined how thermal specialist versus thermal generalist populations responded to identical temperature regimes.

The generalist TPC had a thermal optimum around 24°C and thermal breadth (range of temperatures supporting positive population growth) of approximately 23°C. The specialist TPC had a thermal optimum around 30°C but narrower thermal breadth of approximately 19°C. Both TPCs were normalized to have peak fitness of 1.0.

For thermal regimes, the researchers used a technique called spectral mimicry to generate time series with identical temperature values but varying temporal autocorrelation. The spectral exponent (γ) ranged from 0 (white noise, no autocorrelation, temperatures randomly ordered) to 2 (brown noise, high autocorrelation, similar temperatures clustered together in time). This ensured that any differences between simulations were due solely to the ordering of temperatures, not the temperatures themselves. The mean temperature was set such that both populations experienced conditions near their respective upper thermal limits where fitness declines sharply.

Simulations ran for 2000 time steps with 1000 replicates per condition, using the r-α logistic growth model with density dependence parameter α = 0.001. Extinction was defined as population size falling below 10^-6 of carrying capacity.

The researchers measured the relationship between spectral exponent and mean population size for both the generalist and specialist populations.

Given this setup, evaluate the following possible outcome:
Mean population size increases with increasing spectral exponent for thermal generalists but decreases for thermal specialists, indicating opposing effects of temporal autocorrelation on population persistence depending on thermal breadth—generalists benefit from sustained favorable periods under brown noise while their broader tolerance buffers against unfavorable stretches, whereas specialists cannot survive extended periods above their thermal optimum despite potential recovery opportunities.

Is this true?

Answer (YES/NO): NO